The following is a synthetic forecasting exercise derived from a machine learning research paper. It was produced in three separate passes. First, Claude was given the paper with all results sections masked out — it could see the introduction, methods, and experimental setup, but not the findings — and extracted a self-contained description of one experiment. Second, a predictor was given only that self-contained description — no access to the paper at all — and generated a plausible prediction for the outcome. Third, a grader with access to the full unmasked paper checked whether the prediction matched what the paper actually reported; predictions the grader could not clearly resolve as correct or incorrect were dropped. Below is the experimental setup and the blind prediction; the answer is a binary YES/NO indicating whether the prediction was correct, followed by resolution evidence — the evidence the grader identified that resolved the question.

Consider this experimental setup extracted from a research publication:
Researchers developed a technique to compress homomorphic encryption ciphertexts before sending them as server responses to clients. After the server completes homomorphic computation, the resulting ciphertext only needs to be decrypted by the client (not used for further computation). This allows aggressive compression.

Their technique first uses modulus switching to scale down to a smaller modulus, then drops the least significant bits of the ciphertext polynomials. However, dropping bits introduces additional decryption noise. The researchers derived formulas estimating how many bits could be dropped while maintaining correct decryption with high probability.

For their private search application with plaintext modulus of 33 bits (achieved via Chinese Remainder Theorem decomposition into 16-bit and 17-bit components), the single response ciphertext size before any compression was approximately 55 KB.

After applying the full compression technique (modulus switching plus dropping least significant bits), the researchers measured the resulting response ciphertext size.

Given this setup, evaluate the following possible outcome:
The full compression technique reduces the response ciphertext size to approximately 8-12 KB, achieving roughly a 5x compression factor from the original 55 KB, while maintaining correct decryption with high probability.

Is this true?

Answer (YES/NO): NO